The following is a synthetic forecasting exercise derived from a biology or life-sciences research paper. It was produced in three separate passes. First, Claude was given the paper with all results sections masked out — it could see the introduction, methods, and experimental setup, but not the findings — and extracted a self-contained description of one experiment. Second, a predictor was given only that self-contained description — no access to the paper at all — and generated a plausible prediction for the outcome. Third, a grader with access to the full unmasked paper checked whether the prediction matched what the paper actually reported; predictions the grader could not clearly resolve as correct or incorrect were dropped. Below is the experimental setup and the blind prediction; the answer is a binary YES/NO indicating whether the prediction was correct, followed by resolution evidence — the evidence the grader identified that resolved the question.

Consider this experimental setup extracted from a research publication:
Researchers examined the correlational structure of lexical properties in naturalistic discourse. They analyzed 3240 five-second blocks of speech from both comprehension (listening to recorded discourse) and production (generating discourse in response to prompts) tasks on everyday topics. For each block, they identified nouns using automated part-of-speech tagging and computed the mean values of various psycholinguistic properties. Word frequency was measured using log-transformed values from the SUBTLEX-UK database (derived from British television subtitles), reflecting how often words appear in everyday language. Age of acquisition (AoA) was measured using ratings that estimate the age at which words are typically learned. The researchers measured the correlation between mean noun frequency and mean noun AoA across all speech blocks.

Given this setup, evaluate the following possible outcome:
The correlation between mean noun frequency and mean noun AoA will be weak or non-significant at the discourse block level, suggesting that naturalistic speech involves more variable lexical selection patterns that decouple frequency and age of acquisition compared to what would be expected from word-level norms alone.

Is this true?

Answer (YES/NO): NO